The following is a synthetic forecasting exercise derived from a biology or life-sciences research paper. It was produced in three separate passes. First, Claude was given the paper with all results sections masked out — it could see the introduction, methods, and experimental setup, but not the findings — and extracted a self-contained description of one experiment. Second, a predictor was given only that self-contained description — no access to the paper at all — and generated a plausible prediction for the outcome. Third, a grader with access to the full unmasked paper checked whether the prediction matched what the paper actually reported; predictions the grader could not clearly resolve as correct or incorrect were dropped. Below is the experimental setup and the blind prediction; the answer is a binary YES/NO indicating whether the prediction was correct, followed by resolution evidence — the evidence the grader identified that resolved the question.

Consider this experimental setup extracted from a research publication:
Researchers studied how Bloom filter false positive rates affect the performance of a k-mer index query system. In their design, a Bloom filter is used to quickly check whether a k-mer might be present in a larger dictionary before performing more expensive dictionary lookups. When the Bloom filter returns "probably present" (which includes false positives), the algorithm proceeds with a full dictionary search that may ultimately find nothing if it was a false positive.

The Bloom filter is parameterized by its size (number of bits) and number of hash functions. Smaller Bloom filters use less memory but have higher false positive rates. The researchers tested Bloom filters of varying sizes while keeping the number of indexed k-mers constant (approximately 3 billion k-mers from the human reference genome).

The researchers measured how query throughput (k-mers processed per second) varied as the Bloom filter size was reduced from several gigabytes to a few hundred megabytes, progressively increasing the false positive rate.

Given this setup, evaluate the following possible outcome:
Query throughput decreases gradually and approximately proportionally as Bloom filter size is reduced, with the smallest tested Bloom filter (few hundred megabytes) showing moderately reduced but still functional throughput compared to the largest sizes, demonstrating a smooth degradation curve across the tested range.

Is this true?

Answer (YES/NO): NO